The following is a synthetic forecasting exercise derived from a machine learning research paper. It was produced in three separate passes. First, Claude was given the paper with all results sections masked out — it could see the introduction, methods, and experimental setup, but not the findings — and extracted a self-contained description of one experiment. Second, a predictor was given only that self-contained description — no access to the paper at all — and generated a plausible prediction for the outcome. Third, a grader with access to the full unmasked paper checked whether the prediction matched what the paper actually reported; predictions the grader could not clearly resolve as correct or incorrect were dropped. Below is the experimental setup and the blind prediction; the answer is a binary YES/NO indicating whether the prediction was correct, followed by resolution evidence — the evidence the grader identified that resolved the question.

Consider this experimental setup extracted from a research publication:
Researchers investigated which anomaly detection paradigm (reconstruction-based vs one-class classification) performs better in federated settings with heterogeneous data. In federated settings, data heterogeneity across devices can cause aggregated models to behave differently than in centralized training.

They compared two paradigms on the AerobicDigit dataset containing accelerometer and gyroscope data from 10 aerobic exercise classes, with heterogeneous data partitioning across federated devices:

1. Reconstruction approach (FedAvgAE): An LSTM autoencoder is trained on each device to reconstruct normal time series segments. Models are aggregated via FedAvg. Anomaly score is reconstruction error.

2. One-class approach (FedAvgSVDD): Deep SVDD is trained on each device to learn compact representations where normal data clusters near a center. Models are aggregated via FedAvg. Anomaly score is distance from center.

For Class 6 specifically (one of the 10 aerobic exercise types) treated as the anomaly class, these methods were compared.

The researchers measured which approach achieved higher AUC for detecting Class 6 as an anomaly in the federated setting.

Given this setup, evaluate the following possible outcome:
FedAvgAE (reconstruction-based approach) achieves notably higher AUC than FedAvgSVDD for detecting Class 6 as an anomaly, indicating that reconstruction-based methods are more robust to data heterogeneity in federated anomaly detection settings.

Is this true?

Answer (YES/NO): NO